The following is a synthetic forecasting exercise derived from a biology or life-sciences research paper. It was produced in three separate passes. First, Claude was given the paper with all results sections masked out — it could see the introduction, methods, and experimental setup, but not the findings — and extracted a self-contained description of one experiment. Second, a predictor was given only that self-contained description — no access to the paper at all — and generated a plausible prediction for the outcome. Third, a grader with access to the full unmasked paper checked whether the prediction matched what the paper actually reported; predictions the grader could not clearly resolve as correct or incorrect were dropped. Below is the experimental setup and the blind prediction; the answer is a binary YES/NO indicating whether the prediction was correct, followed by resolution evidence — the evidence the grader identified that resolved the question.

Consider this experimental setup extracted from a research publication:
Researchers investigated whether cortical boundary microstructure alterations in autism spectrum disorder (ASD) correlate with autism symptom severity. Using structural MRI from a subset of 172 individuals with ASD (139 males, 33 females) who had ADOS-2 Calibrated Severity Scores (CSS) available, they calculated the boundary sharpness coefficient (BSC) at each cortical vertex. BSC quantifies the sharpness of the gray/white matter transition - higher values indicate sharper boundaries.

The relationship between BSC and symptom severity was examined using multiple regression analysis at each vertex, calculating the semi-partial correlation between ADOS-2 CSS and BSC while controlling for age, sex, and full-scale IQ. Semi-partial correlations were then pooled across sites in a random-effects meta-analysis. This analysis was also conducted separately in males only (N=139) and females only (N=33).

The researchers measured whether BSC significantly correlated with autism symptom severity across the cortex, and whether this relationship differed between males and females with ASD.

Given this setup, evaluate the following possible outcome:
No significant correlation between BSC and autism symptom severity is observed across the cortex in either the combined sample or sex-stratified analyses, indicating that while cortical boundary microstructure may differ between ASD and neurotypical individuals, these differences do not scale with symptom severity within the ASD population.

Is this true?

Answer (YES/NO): NO